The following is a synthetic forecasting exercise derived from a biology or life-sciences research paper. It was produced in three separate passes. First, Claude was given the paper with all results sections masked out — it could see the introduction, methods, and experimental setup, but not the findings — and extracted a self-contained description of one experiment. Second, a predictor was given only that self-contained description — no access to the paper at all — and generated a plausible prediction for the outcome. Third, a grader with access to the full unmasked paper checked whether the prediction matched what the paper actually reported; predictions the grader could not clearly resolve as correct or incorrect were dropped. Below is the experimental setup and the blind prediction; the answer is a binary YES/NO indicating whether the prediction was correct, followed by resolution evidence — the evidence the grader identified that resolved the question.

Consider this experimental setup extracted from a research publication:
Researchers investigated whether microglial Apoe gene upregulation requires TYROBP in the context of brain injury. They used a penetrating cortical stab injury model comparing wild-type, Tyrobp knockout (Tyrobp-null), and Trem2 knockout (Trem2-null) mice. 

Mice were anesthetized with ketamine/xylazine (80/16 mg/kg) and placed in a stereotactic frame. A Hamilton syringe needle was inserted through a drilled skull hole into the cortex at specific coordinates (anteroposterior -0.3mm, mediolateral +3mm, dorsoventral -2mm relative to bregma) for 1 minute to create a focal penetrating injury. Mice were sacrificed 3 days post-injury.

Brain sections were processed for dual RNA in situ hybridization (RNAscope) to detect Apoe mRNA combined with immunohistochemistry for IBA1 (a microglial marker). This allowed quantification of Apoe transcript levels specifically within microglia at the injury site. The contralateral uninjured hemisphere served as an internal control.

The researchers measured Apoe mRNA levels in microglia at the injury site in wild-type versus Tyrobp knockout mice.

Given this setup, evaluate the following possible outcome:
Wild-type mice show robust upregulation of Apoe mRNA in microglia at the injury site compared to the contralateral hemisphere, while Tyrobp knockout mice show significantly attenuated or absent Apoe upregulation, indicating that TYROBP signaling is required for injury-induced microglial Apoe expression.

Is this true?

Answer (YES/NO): YES